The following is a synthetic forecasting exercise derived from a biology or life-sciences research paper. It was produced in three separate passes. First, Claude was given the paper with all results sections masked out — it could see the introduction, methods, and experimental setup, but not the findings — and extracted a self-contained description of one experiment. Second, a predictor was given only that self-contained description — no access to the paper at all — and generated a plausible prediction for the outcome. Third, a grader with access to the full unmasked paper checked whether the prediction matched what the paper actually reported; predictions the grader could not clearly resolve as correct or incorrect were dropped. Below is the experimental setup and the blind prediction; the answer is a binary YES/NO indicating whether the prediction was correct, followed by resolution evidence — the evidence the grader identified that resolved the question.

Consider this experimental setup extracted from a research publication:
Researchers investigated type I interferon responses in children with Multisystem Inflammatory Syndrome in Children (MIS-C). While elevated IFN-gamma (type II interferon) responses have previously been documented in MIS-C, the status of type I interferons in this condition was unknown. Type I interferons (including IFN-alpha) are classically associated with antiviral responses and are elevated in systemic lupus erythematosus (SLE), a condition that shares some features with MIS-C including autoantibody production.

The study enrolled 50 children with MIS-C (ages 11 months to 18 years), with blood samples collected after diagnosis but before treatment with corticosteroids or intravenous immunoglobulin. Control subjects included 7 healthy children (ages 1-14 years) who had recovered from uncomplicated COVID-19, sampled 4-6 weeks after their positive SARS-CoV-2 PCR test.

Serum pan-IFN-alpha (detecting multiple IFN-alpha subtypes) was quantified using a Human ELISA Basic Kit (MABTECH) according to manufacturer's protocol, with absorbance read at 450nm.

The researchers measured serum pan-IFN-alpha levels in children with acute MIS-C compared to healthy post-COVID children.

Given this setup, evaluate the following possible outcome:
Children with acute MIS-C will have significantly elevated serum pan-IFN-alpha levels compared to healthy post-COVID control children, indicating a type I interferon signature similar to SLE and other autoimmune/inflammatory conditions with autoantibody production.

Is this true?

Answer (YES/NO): NO